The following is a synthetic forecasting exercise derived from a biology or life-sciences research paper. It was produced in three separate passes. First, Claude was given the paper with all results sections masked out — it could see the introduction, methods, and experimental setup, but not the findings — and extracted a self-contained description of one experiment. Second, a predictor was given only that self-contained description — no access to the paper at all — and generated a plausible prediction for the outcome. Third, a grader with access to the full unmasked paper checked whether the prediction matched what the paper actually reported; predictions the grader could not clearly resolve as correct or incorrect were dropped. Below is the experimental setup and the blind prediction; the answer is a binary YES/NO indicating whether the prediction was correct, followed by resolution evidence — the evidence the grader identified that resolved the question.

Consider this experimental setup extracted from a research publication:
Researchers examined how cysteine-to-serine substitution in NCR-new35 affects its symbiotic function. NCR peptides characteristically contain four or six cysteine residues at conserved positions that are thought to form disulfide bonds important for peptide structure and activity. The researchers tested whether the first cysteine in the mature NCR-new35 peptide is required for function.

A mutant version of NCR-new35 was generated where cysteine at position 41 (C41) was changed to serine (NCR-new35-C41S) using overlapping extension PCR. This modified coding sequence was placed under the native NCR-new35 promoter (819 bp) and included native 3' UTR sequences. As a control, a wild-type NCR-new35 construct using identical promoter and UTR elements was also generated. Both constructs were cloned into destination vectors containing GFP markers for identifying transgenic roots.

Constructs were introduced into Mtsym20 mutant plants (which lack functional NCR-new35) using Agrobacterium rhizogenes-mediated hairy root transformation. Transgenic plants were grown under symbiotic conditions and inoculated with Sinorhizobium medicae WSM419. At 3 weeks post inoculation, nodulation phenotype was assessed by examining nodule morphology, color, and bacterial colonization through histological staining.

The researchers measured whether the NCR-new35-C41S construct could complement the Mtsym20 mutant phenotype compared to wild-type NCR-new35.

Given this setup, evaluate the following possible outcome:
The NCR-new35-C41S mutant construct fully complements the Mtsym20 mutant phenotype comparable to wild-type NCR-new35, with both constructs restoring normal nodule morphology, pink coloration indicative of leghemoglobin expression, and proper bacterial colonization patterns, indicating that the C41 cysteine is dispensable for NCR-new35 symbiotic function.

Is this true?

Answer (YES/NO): NO